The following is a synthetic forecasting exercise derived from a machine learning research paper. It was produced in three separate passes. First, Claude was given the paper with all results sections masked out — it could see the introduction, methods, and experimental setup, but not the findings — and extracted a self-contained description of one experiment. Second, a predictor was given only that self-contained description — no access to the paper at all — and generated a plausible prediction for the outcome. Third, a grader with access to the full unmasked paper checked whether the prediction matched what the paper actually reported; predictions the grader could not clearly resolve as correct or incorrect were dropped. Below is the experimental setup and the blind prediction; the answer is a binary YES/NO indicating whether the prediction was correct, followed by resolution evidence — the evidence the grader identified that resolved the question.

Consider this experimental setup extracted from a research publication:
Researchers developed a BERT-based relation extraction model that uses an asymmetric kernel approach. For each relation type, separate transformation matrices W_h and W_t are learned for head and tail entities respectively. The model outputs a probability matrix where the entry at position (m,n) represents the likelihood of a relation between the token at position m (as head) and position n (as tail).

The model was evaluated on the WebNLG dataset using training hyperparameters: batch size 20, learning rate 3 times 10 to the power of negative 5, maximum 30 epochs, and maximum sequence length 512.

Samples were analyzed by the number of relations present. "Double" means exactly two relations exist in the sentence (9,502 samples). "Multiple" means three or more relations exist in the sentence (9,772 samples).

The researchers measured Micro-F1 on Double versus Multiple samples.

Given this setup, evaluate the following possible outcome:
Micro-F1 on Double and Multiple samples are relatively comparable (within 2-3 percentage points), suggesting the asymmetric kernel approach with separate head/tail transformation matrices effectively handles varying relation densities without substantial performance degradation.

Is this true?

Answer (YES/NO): YES